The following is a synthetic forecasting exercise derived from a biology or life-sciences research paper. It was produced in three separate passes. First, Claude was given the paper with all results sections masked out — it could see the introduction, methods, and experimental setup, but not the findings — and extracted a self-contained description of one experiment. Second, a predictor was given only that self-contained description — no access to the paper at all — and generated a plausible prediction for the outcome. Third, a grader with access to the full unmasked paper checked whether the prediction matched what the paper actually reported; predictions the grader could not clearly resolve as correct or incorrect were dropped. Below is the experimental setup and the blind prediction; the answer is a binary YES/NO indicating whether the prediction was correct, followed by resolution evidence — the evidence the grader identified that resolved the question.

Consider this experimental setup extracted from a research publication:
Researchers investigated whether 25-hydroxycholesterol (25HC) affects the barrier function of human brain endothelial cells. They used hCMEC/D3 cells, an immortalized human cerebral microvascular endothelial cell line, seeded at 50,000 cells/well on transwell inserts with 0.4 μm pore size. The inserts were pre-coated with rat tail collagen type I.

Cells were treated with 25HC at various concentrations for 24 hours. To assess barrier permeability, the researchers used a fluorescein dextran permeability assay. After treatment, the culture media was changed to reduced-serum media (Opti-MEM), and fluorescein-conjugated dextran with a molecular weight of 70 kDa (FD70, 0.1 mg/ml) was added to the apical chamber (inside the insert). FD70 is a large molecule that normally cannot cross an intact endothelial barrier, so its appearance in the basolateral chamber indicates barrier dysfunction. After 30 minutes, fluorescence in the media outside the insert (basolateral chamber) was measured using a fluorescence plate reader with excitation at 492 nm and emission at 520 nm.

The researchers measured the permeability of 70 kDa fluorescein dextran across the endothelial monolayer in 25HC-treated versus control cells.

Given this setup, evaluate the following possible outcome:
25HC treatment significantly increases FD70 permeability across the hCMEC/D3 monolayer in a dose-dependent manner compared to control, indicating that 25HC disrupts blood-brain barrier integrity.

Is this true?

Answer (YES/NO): YES